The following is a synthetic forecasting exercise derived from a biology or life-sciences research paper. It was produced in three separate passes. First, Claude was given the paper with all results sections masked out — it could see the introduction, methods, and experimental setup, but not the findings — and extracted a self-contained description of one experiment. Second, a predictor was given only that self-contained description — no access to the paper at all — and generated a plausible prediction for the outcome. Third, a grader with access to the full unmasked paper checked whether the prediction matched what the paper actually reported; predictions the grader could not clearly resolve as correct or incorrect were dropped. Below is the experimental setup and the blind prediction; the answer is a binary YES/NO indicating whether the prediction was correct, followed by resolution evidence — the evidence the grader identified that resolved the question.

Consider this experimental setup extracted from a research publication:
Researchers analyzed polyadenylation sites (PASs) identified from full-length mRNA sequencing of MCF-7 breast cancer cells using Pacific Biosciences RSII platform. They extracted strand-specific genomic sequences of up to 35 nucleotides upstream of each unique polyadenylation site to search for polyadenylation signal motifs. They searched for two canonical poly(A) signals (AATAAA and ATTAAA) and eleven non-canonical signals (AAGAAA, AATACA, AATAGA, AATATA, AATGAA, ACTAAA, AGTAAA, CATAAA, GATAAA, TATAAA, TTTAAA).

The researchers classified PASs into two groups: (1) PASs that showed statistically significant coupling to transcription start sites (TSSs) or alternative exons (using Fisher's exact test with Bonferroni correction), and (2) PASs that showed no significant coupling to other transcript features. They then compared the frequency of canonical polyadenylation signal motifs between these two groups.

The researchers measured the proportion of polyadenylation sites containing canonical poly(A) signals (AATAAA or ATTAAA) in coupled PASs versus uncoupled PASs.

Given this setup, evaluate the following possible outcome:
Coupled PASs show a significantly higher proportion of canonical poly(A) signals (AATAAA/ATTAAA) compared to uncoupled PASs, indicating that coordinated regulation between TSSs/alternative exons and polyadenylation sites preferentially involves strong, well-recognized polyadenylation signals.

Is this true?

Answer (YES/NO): NO